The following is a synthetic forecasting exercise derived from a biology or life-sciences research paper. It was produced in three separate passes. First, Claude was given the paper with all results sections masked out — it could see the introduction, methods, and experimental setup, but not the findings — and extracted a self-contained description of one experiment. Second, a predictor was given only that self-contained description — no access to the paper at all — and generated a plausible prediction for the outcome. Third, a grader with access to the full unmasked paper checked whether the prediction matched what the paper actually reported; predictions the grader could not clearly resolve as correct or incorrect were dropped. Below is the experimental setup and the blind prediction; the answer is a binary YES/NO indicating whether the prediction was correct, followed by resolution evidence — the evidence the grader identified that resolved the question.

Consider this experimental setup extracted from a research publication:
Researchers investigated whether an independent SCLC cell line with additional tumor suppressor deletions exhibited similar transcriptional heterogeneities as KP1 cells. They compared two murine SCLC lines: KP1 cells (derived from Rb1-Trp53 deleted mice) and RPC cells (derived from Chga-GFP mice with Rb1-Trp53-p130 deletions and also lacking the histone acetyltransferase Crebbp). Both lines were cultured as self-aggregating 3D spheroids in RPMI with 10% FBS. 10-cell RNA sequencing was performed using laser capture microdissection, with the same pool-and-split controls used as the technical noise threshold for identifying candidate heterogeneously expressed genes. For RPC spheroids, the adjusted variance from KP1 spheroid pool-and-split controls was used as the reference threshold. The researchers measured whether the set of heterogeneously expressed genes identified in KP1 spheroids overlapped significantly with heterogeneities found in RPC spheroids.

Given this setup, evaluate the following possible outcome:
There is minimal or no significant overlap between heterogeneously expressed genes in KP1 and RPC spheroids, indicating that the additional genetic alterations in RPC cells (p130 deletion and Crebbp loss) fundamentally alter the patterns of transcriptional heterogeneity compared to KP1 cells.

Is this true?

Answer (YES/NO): NO